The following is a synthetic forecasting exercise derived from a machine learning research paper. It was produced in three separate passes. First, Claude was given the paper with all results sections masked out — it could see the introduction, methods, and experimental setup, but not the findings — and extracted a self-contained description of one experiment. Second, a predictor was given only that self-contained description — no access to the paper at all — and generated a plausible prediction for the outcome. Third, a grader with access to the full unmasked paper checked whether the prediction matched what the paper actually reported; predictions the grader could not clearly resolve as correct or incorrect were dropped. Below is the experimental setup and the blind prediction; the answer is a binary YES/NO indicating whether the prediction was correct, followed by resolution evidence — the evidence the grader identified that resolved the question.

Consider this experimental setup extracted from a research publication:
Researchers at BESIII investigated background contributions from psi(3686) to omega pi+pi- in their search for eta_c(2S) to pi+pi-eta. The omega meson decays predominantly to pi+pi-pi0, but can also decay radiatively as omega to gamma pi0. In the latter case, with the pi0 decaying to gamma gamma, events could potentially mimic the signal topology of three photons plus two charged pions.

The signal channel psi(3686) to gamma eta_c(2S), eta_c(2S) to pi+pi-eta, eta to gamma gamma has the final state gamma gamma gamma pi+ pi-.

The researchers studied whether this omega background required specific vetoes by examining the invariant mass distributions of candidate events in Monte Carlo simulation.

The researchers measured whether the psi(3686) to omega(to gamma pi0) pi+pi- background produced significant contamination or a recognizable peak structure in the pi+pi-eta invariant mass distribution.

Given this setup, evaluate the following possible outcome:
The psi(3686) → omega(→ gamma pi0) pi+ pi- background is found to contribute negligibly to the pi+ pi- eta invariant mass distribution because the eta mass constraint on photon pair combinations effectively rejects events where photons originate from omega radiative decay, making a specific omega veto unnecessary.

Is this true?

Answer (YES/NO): NO